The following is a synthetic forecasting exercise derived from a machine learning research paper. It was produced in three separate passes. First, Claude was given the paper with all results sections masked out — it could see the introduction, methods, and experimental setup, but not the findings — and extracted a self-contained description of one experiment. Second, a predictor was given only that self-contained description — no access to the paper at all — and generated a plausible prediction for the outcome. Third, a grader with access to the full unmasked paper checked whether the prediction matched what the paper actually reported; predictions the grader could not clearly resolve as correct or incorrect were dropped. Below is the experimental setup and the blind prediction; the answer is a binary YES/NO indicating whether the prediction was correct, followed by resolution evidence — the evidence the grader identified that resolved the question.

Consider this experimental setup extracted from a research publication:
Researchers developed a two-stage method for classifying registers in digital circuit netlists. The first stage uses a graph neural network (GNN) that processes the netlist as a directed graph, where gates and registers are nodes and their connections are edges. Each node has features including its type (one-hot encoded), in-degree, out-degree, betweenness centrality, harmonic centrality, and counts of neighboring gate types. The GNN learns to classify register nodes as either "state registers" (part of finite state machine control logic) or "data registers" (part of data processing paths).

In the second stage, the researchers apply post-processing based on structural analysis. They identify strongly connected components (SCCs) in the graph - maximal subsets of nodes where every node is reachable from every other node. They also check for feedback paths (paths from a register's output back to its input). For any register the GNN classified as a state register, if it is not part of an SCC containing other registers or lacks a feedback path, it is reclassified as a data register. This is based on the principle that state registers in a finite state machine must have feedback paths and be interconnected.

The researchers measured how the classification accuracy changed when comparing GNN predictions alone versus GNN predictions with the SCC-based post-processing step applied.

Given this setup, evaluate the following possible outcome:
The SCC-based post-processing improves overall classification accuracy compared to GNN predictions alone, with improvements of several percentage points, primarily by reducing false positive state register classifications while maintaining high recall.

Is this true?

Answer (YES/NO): YES